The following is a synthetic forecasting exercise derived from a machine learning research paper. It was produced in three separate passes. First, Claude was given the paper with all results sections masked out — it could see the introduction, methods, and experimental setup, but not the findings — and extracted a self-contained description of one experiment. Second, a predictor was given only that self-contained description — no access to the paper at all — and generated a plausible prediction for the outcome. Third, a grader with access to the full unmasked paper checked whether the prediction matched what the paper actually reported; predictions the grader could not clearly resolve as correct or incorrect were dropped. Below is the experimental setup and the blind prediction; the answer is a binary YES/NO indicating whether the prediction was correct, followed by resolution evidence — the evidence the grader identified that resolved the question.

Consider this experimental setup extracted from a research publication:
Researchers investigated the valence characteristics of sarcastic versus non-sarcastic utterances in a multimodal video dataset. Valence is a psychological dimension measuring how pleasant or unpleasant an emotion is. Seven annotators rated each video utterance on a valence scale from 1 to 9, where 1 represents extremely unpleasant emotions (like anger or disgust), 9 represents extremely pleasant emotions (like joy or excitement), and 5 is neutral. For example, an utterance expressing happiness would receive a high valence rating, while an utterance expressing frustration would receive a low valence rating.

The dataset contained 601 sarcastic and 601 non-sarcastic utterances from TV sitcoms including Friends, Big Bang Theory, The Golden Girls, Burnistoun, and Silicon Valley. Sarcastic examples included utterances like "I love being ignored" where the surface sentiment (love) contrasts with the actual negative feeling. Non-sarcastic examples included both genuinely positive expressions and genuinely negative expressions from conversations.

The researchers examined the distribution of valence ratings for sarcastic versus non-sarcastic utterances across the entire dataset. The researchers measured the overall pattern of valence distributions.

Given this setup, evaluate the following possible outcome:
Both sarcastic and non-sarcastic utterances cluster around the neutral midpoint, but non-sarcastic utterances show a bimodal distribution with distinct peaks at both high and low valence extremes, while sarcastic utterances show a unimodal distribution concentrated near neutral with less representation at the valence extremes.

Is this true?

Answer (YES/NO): NO